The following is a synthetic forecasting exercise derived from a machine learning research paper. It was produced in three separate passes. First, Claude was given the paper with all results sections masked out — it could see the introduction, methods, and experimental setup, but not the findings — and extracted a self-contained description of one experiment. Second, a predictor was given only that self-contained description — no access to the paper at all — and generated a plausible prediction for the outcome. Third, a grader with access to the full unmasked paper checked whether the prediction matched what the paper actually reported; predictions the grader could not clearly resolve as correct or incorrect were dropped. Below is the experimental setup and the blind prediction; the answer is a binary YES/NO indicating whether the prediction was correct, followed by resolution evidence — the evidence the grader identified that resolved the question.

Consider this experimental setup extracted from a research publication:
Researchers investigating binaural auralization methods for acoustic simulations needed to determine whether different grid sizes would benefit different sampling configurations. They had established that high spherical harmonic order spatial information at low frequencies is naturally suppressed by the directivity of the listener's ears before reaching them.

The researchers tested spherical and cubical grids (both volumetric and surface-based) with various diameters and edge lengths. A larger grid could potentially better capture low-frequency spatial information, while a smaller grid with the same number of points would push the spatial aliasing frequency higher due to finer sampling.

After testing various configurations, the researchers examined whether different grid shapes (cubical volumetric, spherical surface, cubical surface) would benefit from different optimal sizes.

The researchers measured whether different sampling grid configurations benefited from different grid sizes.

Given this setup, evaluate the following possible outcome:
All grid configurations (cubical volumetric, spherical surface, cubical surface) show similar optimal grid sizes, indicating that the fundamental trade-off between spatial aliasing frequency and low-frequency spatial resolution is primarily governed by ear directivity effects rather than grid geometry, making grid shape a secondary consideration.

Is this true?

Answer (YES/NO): YES